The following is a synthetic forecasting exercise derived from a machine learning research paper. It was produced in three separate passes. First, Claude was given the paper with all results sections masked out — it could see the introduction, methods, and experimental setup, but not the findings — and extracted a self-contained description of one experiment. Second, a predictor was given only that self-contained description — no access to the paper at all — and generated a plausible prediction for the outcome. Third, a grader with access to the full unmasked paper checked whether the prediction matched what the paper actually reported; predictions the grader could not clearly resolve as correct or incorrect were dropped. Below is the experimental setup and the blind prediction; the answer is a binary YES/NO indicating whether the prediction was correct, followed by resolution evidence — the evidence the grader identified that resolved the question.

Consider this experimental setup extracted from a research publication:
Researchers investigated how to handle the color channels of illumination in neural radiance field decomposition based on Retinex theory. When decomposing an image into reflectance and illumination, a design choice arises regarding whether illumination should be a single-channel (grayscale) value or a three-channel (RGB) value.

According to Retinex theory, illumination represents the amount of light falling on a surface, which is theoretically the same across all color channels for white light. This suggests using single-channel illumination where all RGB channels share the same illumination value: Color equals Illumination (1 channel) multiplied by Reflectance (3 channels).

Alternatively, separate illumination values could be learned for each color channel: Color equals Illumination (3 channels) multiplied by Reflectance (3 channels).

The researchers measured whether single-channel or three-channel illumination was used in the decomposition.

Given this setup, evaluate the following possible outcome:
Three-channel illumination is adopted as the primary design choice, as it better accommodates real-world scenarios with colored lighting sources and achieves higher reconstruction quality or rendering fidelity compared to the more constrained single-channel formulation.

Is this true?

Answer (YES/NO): NO